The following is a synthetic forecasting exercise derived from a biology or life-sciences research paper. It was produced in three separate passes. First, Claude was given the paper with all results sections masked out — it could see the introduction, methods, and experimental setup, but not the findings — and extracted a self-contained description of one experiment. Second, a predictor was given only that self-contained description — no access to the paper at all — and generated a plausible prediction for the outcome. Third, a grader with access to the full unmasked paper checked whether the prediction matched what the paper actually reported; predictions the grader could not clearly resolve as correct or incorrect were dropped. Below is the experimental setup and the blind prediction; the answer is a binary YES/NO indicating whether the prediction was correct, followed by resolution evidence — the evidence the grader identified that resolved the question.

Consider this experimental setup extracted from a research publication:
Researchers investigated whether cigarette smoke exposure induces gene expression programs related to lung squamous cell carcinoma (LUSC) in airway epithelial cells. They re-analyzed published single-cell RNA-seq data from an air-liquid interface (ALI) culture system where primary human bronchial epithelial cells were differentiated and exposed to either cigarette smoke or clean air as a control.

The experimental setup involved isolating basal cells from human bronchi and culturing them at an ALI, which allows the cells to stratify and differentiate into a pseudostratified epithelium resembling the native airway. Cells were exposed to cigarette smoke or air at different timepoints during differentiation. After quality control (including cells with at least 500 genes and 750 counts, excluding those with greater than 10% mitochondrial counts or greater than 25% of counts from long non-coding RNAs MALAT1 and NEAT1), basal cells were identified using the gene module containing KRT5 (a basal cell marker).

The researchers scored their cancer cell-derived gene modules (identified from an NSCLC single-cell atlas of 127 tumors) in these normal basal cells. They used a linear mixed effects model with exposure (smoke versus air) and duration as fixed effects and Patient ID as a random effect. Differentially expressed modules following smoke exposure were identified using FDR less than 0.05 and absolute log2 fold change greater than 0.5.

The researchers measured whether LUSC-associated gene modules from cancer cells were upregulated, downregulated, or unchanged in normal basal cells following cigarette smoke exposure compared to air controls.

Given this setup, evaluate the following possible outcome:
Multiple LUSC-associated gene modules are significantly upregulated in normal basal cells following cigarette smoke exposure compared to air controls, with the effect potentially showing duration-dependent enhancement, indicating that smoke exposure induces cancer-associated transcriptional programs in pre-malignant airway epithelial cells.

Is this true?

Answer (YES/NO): YES